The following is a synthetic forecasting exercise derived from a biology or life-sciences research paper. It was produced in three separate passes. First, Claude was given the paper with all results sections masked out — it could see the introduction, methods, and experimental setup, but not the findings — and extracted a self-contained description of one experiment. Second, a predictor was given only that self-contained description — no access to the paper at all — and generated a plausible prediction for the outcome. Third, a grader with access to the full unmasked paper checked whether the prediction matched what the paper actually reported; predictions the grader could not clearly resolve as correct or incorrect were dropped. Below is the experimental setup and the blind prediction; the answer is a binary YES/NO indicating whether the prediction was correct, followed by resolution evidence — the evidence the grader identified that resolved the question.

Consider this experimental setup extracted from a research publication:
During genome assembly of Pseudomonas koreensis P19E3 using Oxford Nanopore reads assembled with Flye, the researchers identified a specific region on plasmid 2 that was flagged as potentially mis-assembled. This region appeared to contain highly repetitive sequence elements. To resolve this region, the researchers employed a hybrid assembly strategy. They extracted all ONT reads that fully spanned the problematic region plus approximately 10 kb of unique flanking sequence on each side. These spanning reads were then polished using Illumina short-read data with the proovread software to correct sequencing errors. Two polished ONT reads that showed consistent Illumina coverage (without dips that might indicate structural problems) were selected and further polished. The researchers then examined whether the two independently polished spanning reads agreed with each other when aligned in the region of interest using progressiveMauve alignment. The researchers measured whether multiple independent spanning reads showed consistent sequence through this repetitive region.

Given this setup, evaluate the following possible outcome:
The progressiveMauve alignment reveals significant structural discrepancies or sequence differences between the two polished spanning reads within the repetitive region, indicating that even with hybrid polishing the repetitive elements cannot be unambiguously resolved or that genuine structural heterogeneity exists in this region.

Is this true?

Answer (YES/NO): YES